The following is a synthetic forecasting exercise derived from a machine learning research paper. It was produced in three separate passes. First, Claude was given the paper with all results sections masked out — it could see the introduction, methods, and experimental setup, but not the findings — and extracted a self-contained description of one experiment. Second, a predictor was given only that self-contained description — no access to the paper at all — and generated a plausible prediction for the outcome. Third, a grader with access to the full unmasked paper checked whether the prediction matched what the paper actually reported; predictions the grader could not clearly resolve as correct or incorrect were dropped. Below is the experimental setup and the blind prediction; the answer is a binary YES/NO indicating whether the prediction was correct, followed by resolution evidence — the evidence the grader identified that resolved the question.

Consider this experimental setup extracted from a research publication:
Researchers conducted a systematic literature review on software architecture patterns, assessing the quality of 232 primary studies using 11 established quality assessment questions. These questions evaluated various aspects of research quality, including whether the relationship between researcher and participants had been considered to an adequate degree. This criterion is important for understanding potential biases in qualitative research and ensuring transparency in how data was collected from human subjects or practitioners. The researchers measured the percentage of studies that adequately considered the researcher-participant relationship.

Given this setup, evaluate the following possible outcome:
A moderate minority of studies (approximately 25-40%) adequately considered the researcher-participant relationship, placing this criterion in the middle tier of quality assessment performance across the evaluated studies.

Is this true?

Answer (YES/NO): NO